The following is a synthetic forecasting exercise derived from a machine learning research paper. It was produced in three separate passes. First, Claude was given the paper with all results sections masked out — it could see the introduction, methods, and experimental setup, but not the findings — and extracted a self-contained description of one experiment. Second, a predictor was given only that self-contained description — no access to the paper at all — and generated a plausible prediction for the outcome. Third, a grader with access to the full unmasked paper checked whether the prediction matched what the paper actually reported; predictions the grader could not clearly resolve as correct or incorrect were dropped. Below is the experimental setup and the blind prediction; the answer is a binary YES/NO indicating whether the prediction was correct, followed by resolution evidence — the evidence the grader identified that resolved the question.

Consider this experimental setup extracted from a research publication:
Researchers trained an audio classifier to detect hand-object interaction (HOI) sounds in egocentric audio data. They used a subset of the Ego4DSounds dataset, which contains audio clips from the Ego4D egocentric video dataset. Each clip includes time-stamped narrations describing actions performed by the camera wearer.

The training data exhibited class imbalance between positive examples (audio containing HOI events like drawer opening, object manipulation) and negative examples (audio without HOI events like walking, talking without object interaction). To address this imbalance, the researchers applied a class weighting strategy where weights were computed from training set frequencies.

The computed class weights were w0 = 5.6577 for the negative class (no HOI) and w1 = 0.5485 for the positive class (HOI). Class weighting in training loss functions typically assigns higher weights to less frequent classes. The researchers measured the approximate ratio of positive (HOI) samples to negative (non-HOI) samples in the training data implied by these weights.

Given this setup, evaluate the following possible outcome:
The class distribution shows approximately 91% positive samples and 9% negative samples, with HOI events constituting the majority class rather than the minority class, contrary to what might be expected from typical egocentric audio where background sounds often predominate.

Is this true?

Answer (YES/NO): YES